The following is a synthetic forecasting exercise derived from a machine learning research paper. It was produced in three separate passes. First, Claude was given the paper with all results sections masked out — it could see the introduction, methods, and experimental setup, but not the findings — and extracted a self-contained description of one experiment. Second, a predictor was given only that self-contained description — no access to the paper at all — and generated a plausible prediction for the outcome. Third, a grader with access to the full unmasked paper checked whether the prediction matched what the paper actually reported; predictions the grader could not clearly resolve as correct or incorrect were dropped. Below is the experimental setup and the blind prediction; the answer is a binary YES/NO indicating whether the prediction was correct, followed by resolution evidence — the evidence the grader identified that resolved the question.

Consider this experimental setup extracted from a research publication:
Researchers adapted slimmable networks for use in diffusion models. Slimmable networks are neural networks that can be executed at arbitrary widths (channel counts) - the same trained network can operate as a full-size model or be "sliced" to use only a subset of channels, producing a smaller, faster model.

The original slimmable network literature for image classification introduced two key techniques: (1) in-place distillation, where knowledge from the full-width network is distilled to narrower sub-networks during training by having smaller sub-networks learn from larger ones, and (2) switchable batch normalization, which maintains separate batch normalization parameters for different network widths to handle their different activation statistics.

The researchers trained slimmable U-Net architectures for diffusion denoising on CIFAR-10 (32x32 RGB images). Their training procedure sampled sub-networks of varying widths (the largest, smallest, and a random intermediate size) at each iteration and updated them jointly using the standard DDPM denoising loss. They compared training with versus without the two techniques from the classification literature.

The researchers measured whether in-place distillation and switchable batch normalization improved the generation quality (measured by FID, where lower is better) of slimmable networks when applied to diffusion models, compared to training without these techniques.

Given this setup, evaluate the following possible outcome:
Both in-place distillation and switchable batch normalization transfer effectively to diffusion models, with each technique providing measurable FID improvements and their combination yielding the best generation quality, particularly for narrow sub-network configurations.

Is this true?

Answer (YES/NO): NO